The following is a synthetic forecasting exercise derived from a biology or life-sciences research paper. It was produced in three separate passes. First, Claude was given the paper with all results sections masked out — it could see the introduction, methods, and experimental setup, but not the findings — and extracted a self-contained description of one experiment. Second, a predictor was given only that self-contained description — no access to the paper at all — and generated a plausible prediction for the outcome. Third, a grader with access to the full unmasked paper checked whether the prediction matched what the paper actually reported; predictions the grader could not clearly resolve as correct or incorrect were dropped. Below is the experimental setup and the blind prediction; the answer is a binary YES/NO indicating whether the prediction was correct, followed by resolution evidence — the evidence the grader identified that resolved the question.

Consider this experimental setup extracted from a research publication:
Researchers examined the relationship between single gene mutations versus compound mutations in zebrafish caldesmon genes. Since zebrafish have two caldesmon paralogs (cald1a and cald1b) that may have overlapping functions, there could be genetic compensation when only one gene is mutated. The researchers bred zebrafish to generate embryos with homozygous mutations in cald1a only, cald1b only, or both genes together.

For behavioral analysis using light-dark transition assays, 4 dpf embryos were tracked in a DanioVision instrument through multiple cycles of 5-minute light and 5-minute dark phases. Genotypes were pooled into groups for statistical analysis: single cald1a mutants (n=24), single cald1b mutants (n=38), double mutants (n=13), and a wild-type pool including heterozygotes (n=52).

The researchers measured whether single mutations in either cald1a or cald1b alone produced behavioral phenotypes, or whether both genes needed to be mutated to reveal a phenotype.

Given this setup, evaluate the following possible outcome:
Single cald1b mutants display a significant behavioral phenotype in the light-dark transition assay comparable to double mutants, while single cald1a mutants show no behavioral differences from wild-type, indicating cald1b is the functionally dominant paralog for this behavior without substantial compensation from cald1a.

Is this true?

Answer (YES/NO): NO